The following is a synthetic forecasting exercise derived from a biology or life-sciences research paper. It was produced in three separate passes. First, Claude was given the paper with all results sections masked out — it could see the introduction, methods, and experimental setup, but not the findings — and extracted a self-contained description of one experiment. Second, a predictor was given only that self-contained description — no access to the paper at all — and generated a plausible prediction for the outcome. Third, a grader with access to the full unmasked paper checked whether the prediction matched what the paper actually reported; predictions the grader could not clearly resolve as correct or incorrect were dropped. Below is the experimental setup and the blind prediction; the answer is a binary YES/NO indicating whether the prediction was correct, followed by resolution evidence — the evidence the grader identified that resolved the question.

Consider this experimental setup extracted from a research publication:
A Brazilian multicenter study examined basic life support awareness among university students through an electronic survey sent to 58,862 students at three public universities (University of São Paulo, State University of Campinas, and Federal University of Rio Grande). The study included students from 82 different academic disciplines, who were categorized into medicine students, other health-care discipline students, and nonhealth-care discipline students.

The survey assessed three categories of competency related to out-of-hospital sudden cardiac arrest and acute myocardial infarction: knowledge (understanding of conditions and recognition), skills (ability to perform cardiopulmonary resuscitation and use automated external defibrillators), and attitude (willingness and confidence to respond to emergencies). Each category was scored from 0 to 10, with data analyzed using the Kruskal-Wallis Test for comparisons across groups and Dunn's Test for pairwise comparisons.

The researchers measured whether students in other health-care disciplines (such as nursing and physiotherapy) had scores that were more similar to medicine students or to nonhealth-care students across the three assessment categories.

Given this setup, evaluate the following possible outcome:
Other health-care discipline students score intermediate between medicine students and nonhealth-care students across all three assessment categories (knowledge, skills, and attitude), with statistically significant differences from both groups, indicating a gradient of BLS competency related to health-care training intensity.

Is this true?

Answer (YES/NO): NO